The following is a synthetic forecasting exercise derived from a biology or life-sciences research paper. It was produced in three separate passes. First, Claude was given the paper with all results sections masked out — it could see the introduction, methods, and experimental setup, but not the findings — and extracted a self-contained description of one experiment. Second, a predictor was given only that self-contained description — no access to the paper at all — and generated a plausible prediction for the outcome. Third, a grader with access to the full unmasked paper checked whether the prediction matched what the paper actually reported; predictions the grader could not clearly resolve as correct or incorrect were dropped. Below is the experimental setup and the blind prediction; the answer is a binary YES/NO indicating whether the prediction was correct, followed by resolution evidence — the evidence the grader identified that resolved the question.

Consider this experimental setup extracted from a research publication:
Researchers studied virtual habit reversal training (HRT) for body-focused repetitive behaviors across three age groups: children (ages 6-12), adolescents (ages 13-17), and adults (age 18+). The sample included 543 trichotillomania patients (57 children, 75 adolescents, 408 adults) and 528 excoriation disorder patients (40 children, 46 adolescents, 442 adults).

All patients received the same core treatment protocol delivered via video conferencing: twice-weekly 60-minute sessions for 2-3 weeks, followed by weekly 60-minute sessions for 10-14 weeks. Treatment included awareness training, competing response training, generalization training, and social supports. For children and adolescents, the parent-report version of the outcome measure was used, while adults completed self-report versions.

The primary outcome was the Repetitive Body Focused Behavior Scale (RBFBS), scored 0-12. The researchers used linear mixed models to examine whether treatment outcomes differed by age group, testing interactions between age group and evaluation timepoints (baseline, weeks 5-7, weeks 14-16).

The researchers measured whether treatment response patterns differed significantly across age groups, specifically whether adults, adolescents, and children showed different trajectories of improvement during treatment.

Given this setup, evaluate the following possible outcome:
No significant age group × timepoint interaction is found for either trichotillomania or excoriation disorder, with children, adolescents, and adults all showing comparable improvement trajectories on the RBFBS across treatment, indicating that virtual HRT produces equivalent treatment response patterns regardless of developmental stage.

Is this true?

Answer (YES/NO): NO